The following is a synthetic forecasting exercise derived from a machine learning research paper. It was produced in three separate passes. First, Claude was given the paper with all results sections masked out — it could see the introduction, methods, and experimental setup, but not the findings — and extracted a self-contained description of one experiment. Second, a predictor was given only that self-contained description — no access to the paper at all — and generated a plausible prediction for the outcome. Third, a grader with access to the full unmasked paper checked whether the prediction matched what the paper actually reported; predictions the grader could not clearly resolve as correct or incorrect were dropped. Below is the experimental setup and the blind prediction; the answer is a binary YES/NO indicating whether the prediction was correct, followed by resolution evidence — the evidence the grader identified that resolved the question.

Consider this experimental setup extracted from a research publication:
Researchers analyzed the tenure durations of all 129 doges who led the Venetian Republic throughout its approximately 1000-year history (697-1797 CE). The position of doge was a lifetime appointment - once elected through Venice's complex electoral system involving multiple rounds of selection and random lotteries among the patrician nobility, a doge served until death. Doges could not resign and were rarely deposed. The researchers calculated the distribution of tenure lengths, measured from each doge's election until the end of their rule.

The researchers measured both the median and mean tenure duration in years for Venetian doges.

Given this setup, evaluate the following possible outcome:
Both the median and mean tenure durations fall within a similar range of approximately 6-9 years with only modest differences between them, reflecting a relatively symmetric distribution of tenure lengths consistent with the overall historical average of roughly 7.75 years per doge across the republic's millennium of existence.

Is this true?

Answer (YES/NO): NO